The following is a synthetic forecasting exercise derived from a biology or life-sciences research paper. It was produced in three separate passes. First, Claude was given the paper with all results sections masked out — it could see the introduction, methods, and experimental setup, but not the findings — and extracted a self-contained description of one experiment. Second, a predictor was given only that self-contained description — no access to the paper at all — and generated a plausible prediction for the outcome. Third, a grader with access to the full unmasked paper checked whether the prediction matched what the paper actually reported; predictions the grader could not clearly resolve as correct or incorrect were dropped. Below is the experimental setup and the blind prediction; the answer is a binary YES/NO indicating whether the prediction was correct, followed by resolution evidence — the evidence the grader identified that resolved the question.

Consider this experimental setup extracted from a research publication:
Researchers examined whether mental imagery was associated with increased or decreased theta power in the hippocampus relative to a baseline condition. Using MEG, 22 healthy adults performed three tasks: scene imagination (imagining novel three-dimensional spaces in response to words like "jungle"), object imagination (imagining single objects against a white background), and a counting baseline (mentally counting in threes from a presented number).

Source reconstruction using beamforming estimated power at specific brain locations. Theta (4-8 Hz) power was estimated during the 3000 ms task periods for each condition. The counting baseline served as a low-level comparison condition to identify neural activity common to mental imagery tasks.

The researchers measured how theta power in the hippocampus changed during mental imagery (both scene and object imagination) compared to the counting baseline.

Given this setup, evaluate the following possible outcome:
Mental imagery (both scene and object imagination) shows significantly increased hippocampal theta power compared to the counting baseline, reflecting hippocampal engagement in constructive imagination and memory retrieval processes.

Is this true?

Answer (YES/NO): NO